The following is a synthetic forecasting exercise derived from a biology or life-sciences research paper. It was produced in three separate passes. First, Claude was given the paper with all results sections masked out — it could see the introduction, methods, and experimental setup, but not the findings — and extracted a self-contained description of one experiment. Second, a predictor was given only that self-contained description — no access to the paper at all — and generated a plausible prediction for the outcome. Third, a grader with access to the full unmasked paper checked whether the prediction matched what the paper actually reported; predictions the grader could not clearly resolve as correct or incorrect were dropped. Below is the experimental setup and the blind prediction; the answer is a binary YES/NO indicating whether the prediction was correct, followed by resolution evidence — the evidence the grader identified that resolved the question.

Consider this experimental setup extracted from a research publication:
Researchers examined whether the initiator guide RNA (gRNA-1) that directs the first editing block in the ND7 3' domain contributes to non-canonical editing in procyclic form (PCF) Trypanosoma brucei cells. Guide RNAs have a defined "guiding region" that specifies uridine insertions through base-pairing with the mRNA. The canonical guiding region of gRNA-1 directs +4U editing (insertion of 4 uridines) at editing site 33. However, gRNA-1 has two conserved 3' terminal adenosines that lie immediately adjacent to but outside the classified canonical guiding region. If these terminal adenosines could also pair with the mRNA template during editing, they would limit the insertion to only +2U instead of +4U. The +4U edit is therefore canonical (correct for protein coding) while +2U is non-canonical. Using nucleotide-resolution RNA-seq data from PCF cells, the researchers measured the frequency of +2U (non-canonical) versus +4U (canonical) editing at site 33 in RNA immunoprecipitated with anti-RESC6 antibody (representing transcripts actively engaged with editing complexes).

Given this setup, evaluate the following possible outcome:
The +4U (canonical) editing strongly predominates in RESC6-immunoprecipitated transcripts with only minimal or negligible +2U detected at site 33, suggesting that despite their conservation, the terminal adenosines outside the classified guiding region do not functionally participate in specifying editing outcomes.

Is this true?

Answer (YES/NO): NO